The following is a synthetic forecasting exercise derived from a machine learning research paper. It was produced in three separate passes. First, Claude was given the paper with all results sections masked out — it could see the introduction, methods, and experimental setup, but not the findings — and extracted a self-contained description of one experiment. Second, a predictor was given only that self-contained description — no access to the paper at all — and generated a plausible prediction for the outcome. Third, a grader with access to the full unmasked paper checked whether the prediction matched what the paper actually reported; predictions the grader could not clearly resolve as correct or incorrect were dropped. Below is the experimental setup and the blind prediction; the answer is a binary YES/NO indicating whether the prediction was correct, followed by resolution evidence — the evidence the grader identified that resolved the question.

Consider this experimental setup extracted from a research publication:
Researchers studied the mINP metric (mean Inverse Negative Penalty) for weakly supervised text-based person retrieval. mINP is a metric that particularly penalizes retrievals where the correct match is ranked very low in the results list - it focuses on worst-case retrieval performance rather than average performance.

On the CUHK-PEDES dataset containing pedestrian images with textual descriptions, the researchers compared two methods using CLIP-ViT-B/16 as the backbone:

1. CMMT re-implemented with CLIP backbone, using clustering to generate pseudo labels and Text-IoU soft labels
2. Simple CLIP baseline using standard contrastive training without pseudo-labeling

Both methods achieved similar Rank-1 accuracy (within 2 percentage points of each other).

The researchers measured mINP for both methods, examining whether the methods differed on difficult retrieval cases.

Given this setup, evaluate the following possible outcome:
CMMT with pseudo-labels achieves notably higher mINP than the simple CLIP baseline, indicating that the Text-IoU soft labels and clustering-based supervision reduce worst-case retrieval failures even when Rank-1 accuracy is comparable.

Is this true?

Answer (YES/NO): NO